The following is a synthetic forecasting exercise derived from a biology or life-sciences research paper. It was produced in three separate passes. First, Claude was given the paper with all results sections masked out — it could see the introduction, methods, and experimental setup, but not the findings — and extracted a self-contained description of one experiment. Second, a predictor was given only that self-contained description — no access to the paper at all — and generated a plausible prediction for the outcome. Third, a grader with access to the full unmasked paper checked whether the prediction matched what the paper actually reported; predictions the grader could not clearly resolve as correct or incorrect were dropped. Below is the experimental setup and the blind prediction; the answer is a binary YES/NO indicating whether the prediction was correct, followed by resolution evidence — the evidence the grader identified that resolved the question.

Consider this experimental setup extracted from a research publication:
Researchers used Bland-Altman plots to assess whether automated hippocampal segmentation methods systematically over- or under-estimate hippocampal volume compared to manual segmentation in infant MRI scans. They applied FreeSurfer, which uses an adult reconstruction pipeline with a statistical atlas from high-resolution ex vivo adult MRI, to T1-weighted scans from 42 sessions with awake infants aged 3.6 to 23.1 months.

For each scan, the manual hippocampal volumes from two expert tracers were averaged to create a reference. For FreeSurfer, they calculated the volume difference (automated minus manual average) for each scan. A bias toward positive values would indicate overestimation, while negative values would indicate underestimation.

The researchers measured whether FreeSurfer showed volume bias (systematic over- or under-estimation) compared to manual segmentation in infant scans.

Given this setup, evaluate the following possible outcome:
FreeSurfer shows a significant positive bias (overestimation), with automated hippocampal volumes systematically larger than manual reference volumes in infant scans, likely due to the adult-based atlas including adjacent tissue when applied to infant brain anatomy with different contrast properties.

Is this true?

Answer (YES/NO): YES